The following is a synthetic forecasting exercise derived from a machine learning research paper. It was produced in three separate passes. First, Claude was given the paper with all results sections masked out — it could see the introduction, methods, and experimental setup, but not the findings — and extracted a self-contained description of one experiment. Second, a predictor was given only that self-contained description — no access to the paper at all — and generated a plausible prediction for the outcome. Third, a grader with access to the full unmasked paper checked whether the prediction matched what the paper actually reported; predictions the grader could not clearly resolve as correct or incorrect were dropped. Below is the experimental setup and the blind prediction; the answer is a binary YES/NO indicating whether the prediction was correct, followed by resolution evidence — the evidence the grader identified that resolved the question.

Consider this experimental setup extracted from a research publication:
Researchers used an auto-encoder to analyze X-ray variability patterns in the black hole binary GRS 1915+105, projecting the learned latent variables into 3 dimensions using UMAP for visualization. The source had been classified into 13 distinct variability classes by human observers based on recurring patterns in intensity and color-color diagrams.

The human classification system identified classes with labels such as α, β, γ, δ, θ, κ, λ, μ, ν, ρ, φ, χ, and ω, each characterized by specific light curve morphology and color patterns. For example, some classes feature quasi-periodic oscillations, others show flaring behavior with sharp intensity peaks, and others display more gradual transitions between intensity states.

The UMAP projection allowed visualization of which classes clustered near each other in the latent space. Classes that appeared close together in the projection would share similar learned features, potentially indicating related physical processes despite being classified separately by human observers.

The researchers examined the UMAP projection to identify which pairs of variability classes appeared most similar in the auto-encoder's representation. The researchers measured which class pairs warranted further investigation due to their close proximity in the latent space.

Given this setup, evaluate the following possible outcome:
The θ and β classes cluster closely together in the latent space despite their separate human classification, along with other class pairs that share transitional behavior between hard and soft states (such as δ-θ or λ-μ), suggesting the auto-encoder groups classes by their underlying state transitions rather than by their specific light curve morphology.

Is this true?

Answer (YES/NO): NO